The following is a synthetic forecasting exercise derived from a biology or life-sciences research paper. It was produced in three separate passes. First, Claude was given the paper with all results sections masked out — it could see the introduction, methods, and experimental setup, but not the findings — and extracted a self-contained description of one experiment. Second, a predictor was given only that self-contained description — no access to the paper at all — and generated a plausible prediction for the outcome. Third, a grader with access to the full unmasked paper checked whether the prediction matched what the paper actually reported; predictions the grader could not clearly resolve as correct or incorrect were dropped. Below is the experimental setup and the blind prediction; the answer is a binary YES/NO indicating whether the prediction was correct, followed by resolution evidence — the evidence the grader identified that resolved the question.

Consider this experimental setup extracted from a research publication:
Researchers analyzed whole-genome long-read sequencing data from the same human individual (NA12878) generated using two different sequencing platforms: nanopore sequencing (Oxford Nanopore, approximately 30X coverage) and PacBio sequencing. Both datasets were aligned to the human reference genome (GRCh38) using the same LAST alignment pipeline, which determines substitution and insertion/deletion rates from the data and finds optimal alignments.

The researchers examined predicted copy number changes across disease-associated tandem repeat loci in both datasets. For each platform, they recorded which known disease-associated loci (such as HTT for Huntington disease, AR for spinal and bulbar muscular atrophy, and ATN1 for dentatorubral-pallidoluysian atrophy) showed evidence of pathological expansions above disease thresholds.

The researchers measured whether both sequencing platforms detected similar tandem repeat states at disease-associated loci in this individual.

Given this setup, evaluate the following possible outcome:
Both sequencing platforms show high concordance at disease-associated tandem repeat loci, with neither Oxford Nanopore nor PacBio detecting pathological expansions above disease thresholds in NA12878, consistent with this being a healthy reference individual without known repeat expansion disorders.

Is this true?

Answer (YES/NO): YES